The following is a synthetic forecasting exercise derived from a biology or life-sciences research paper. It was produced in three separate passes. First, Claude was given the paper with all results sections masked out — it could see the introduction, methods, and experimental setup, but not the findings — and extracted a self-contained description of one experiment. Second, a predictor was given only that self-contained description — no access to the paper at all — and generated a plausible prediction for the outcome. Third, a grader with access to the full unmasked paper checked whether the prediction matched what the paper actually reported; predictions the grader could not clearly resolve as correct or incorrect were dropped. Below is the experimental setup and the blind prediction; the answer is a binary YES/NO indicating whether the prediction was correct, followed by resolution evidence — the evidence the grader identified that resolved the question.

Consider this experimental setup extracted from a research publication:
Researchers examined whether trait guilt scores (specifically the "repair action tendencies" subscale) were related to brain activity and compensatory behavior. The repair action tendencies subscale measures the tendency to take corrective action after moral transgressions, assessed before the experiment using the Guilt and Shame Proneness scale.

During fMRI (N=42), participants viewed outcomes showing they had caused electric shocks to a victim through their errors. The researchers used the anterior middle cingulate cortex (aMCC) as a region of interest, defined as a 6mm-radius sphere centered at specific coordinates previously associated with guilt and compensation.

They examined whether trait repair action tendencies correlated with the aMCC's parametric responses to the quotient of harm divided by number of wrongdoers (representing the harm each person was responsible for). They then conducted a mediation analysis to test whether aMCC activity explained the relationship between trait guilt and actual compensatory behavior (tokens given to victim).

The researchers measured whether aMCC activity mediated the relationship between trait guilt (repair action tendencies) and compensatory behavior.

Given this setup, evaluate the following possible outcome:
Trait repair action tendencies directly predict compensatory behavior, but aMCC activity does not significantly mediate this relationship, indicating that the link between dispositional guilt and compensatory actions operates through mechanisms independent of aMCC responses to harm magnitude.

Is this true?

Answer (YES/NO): NO